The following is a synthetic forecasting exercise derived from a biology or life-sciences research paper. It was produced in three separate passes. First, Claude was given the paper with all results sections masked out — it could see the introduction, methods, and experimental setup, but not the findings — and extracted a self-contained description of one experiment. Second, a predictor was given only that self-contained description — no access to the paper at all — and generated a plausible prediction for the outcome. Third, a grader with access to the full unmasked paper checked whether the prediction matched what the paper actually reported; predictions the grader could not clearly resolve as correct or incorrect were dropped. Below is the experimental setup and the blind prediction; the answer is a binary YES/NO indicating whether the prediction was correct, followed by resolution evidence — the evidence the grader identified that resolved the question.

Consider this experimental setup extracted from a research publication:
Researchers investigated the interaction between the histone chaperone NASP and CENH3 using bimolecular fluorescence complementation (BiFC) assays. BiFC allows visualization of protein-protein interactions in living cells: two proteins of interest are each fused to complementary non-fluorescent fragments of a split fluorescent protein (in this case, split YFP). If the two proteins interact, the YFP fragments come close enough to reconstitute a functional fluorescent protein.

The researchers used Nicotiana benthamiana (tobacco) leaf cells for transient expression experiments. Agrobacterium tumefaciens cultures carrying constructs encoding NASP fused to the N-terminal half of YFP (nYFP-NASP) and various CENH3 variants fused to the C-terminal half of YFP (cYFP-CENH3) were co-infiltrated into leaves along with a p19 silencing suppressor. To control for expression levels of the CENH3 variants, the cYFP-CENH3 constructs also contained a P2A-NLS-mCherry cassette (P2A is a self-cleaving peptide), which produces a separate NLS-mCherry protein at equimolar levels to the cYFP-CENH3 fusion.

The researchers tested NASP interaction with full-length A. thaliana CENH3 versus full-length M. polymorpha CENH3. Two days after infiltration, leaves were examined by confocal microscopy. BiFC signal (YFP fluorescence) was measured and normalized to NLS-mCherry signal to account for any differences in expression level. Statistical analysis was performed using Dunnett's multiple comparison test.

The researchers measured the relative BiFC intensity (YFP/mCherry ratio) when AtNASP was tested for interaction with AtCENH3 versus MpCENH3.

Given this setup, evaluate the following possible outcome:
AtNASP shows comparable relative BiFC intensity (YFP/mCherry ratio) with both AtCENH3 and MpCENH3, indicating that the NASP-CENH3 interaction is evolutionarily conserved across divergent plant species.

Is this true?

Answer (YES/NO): NO